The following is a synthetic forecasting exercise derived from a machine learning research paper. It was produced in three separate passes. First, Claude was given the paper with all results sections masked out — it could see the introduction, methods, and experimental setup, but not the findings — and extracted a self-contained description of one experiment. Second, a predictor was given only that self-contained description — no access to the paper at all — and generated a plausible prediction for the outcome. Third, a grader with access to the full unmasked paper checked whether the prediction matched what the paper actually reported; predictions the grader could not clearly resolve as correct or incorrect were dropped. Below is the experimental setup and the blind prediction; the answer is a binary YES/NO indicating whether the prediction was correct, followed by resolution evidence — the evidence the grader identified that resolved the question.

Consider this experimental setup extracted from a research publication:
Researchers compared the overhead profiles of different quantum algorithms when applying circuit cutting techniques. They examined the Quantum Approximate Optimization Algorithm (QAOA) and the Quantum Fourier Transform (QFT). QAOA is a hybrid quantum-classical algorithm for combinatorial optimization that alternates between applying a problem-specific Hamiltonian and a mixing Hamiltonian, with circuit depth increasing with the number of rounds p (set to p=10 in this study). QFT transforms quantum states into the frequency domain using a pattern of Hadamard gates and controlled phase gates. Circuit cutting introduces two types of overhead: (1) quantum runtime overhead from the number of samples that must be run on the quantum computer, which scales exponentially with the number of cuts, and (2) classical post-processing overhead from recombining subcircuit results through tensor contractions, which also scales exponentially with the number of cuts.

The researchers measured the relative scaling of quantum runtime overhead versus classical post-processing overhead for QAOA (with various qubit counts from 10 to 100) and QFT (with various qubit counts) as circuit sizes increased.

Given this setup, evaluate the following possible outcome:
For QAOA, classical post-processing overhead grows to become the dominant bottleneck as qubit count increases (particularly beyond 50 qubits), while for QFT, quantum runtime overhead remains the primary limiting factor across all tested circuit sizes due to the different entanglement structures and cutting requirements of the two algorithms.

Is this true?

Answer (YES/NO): NO